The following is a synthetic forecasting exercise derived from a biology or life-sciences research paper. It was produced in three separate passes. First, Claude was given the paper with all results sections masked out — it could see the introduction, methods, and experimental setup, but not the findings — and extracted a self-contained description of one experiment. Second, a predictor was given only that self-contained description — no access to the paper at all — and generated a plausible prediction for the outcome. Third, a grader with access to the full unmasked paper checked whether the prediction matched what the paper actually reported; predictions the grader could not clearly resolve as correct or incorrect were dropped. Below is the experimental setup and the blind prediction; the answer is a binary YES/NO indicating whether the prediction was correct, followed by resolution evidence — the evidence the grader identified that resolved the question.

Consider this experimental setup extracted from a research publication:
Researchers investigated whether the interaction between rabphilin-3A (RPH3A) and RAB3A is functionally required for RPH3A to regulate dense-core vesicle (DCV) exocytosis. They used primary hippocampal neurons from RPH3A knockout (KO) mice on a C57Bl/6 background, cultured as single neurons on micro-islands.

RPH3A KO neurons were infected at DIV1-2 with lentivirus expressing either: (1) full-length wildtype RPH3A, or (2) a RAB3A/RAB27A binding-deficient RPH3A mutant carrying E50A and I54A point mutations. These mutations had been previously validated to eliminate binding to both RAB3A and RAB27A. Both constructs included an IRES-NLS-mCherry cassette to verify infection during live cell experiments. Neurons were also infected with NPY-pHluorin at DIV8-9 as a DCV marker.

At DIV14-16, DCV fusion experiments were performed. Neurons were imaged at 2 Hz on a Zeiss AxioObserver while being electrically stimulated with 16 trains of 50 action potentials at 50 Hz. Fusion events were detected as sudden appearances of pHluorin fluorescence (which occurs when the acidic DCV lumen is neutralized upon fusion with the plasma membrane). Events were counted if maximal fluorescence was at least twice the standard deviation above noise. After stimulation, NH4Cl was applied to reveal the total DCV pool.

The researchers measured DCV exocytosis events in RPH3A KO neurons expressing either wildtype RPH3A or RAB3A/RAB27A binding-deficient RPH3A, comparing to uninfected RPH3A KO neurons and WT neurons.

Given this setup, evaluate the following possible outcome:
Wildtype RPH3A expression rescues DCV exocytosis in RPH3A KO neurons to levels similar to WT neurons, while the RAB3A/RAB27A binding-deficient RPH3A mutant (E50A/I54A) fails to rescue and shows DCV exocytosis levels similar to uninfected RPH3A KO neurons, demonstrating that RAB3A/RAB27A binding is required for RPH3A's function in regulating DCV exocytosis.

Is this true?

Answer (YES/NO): NO